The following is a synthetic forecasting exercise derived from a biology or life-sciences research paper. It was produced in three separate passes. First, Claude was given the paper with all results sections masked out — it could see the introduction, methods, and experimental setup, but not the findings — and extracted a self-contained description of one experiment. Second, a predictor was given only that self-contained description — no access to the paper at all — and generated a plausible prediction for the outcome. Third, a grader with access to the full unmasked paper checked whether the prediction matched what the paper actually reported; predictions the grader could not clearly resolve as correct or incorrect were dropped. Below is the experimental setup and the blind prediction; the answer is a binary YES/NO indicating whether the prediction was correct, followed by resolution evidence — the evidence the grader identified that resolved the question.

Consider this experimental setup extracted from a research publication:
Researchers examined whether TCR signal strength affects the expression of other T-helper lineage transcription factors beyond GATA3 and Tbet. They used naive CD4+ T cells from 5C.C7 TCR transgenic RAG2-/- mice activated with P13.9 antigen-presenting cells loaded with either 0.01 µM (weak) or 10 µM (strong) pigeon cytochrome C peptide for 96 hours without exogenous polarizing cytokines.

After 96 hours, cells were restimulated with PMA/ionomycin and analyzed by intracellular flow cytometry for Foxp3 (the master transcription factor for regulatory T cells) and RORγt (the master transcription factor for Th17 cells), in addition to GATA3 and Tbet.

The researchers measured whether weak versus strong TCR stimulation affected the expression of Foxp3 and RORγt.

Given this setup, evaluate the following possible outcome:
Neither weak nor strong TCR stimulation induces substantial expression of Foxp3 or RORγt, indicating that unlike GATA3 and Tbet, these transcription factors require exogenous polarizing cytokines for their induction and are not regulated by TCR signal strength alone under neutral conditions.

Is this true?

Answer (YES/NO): NO